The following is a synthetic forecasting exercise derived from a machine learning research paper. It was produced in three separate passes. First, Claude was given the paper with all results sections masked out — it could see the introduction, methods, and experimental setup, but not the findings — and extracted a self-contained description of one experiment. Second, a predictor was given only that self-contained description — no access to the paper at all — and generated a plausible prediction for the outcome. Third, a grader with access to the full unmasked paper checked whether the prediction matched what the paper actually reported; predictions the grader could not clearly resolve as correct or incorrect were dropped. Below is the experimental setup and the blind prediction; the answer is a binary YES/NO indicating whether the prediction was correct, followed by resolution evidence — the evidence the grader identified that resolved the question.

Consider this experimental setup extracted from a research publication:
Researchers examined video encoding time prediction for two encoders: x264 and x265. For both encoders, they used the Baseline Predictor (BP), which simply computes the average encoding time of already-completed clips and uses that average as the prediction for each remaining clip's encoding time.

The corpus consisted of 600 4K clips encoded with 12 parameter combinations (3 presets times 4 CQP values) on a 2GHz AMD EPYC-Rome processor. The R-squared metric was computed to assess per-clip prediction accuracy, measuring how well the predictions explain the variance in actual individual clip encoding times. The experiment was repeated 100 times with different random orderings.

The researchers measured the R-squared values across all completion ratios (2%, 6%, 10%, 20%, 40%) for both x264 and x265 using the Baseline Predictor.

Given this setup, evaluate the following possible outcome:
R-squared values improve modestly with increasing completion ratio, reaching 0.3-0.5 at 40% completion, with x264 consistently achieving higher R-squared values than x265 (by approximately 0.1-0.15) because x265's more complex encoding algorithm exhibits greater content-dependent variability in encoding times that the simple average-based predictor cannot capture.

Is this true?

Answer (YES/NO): NO